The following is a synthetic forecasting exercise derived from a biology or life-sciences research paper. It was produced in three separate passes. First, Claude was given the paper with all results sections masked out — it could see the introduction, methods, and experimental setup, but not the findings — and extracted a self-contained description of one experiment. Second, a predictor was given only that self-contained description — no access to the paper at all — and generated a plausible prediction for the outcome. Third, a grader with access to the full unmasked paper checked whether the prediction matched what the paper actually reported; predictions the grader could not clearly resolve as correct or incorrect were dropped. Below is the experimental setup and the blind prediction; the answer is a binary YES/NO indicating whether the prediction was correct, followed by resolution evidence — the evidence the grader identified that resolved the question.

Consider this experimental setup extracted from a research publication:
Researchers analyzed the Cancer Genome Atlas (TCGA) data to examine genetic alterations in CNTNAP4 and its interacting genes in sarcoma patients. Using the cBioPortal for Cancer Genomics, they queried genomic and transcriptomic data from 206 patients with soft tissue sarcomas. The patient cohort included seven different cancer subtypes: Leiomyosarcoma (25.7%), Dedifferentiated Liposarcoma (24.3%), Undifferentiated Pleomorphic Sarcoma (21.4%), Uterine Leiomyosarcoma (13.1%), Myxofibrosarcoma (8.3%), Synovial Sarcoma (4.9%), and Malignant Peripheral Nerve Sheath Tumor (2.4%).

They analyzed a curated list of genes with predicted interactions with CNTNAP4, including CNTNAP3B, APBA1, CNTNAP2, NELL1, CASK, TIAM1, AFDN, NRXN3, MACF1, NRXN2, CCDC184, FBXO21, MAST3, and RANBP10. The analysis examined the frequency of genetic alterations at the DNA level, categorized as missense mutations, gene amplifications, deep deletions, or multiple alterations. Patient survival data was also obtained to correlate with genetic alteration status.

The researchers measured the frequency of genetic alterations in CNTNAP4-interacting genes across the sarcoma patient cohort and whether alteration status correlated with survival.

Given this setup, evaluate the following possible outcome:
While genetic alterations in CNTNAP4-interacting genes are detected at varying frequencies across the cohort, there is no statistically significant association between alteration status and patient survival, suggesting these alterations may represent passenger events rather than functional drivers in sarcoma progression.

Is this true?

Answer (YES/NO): NO